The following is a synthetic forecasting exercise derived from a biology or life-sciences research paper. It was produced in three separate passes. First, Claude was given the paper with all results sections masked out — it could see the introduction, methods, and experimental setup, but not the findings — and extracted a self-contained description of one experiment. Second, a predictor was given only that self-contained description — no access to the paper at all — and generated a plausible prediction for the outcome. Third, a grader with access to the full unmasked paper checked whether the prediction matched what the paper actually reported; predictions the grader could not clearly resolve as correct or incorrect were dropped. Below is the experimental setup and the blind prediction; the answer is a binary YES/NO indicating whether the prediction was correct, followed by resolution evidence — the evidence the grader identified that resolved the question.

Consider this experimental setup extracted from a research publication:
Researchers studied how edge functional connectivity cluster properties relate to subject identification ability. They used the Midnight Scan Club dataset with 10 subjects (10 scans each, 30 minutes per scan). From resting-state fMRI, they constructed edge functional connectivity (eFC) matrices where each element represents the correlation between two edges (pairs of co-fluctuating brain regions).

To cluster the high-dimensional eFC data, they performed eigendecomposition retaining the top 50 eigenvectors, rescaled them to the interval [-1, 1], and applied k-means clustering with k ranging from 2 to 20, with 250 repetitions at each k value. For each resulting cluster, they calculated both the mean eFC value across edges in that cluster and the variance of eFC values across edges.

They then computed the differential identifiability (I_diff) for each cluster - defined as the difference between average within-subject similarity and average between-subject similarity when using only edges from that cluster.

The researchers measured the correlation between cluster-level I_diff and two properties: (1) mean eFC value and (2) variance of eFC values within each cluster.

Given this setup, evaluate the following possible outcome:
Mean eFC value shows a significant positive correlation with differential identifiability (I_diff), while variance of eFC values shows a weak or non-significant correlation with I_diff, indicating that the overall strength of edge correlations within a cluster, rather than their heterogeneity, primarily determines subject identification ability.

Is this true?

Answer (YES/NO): NO